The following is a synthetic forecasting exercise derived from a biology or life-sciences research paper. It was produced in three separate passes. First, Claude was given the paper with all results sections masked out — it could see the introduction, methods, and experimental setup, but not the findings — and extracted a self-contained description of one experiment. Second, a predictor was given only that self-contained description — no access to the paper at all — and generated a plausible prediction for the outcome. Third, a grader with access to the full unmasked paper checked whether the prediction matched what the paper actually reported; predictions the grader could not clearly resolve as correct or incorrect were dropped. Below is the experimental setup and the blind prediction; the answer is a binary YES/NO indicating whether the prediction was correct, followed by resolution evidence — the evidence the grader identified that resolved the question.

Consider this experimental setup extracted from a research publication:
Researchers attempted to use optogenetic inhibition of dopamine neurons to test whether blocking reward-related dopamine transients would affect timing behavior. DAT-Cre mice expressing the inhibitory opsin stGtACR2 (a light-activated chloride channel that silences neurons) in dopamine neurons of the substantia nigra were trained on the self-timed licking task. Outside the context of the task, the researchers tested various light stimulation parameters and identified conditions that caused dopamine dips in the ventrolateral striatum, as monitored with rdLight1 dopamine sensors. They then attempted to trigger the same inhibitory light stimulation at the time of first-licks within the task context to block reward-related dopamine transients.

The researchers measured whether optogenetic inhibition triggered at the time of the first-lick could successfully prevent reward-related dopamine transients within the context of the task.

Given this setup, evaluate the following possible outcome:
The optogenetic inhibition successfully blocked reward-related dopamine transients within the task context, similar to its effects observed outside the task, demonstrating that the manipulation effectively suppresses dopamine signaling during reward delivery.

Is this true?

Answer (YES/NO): NO